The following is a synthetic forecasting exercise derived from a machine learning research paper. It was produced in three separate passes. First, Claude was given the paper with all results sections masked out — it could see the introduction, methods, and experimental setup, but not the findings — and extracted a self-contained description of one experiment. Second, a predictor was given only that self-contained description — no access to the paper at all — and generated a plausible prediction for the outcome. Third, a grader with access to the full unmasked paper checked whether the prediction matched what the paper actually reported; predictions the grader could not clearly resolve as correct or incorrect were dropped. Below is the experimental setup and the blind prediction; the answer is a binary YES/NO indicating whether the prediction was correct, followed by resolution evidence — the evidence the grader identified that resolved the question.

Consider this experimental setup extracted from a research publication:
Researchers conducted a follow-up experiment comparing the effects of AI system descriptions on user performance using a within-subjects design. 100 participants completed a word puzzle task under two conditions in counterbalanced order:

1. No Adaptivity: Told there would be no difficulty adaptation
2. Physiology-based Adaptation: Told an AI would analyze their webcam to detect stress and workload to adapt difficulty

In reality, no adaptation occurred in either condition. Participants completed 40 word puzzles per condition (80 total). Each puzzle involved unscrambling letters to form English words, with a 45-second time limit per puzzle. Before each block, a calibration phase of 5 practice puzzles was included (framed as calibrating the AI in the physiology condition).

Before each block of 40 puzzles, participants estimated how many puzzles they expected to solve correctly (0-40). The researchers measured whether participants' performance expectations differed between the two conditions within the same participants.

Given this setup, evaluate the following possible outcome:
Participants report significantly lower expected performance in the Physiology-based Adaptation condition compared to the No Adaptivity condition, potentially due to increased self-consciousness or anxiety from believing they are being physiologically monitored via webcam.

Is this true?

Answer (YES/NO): NO